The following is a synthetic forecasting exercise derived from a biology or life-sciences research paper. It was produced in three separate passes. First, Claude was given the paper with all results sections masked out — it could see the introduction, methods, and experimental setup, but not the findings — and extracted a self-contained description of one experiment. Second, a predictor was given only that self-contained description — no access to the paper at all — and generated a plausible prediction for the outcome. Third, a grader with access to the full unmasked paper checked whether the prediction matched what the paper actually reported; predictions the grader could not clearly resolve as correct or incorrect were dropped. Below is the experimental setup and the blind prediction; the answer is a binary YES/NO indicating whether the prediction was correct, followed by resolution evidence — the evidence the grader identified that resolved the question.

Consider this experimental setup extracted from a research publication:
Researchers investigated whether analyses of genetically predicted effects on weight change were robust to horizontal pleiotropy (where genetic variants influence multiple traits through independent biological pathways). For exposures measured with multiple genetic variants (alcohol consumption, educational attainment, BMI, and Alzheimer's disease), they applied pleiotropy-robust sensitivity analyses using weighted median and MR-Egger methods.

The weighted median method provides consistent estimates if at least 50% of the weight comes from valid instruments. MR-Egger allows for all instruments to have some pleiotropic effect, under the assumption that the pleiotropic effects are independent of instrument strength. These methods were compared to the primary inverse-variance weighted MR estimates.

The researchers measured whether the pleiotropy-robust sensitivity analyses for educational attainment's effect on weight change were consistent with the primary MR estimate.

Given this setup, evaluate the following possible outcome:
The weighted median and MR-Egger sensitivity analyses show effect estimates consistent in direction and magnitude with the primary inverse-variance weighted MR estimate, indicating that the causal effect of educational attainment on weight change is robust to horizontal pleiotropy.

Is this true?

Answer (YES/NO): YES